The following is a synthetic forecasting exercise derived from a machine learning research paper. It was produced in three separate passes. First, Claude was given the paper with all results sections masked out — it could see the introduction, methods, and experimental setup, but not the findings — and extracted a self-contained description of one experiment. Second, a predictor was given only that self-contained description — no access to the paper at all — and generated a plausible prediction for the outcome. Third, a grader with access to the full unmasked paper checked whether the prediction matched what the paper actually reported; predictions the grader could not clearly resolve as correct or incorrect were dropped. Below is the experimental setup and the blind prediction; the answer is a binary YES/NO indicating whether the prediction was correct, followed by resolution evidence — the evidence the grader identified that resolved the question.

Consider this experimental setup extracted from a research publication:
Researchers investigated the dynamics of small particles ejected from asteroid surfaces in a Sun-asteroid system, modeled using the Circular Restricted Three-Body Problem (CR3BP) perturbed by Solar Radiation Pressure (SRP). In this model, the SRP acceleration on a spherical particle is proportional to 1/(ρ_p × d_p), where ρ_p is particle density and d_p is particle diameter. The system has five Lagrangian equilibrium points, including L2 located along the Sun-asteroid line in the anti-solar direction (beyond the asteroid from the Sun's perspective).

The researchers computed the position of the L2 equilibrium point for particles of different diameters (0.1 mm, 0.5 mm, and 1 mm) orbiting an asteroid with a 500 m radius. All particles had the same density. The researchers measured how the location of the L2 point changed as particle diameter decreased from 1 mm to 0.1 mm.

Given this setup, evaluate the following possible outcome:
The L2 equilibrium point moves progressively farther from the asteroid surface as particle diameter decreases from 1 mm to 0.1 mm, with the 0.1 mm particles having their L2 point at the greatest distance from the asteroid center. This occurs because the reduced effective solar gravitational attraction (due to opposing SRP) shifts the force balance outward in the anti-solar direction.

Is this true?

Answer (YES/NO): NO